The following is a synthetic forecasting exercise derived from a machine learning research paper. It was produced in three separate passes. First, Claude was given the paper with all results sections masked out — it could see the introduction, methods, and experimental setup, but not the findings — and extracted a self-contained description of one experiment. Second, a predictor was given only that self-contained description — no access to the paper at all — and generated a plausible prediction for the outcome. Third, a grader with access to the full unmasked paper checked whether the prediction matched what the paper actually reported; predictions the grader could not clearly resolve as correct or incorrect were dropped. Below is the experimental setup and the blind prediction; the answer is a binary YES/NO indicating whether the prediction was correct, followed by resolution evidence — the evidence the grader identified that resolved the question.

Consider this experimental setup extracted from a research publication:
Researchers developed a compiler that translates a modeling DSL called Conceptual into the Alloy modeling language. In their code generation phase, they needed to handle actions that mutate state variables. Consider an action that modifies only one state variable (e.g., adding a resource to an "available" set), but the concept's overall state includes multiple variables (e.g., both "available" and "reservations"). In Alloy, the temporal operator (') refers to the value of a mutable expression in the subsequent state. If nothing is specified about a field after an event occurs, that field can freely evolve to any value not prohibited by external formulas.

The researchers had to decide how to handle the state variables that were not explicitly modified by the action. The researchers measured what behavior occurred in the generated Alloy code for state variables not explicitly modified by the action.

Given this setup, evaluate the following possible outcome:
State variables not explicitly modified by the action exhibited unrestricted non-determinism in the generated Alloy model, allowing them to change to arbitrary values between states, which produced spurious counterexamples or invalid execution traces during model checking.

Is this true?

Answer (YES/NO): NO